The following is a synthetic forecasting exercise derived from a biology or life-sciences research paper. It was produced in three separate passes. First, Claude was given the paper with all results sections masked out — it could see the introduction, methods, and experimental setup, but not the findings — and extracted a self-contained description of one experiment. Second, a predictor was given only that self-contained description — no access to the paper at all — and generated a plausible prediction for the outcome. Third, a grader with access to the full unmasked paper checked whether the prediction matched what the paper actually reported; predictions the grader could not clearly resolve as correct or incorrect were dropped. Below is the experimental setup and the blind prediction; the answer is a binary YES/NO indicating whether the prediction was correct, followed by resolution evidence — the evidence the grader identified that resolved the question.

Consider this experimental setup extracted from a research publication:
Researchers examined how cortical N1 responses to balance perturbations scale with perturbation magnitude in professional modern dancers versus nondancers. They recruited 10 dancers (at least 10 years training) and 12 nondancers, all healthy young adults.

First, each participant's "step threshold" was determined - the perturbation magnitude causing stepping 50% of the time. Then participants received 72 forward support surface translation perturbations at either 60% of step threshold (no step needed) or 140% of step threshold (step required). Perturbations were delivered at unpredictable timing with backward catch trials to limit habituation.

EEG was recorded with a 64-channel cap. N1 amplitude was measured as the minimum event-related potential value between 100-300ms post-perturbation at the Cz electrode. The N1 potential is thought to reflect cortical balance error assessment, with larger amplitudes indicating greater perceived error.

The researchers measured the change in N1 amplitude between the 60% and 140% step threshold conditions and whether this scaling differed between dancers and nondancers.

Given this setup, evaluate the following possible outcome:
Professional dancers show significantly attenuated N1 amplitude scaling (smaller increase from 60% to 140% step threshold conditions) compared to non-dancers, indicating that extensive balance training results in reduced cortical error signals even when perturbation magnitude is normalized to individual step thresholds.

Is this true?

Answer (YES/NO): NO